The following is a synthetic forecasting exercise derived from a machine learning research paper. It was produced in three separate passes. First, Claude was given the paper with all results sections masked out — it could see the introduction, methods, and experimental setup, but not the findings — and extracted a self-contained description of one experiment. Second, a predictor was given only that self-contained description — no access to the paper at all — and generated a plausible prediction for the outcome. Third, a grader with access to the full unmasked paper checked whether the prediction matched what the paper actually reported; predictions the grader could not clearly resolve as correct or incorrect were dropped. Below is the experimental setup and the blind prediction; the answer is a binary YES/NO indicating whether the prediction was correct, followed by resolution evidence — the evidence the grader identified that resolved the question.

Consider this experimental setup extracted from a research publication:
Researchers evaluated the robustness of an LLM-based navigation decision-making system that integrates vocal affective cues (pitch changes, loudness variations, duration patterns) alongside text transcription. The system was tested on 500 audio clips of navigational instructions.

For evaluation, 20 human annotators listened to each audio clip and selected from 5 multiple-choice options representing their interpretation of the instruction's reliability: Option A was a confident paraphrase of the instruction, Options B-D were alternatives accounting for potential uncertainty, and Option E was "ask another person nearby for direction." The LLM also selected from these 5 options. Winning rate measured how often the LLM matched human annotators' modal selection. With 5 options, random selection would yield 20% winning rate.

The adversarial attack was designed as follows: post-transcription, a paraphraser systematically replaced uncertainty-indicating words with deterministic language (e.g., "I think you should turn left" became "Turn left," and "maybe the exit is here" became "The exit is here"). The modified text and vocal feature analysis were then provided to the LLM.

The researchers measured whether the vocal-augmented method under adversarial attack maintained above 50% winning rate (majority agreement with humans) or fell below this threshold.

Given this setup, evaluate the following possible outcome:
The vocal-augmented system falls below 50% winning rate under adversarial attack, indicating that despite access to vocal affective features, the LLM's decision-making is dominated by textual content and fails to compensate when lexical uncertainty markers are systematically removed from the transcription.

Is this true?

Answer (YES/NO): NO